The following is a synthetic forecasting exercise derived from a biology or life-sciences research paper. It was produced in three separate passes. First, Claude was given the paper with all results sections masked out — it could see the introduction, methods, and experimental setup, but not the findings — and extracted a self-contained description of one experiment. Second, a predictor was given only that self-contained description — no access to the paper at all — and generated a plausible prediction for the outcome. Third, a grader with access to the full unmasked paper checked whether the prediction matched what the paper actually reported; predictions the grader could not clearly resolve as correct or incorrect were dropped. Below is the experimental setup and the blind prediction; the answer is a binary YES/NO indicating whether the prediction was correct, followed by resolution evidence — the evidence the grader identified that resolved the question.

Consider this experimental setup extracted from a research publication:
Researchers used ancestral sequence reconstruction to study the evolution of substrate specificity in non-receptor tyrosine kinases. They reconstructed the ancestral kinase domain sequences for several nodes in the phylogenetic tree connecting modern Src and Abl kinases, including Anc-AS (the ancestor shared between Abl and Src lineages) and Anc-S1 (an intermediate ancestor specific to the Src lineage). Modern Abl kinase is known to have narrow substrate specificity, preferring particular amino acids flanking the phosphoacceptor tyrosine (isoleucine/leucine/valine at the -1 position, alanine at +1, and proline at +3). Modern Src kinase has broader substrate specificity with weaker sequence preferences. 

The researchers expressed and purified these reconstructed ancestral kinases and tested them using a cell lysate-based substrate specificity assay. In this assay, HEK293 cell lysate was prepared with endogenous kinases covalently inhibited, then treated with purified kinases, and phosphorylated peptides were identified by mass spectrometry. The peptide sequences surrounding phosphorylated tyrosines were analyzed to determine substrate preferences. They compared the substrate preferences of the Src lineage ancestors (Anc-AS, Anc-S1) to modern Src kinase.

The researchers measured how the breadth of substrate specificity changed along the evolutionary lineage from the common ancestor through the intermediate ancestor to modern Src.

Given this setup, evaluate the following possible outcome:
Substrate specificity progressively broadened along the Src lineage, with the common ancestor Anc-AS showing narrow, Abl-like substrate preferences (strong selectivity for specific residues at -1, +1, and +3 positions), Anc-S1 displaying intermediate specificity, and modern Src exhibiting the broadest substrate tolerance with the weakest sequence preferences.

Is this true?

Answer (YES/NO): YES